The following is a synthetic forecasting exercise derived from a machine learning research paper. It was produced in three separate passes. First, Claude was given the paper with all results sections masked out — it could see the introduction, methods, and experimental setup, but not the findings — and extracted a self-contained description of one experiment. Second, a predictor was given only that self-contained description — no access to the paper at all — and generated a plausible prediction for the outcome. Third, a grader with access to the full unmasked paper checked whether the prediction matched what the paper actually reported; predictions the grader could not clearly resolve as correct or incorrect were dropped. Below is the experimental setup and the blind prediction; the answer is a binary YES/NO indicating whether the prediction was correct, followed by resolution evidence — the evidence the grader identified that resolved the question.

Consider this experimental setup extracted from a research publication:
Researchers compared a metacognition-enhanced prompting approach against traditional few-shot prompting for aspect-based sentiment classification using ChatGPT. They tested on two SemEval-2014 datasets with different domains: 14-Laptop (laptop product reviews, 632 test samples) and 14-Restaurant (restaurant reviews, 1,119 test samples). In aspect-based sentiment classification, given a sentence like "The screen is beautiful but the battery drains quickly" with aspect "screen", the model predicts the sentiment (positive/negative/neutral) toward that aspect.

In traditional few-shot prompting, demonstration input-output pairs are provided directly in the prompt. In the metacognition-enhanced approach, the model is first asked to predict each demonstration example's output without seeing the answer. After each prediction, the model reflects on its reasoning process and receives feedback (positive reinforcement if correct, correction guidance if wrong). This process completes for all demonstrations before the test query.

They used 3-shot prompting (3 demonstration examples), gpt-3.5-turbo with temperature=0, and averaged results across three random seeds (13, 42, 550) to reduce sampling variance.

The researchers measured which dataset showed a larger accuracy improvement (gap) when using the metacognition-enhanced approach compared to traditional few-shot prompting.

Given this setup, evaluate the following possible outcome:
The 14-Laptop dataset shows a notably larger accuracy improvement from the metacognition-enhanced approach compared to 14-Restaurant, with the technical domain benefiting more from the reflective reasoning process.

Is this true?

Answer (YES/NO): YES